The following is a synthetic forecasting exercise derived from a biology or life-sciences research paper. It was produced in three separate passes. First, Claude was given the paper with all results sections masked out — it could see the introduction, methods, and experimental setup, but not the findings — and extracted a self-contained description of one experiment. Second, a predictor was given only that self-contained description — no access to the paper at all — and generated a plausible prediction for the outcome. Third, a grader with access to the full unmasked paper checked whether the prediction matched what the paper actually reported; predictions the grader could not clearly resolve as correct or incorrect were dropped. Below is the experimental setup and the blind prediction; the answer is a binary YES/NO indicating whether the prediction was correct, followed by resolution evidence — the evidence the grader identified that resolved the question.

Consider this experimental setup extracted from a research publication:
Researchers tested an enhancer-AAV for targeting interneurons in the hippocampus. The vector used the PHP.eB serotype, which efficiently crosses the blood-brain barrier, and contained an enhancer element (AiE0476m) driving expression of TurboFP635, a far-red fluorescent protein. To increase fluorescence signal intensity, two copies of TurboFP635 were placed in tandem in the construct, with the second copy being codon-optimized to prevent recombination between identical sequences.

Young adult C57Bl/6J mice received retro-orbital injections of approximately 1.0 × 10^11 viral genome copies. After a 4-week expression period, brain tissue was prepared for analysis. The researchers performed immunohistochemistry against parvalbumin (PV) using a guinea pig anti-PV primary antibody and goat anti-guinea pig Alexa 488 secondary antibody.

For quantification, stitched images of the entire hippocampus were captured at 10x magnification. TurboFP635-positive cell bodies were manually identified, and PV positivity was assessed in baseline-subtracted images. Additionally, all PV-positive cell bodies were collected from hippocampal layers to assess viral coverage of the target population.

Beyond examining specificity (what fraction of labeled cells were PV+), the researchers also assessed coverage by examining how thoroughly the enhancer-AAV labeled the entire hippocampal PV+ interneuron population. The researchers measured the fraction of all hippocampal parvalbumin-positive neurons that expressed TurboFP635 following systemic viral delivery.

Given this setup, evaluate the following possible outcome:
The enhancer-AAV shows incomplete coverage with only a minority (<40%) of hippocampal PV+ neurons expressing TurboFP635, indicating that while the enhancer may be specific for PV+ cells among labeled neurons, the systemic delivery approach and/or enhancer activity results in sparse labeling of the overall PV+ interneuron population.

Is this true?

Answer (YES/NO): YES